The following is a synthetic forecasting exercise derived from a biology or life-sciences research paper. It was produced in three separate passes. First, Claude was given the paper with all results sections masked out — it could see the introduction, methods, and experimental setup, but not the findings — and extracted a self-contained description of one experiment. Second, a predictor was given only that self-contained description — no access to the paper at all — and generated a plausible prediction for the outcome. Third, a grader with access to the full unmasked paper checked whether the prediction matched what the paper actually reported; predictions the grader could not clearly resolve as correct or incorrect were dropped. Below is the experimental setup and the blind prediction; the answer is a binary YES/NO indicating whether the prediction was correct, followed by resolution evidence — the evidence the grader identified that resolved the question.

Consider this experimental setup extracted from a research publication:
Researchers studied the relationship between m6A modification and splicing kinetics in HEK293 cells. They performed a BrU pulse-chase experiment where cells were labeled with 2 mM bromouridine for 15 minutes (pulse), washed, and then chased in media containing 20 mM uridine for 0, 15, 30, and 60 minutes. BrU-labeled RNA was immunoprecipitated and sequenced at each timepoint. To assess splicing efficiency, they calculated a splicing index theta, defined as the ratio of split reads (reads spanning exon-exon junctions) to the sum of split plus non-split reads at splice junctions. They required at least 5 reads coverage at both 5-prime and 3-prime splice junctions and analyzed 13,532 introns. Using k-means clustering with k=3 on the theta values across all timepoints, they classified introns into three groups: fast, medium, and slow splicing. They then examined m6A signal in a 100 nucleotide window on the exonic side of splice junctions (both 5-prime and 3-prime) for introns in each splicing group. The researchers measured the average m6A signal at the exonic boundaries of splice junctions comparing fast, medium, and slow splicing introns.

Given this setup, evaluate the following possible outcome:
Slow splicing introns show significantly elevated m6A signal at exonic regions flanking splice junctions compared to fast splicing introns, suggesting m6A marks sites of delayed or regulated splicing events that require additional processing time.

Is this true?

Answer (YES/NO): NO